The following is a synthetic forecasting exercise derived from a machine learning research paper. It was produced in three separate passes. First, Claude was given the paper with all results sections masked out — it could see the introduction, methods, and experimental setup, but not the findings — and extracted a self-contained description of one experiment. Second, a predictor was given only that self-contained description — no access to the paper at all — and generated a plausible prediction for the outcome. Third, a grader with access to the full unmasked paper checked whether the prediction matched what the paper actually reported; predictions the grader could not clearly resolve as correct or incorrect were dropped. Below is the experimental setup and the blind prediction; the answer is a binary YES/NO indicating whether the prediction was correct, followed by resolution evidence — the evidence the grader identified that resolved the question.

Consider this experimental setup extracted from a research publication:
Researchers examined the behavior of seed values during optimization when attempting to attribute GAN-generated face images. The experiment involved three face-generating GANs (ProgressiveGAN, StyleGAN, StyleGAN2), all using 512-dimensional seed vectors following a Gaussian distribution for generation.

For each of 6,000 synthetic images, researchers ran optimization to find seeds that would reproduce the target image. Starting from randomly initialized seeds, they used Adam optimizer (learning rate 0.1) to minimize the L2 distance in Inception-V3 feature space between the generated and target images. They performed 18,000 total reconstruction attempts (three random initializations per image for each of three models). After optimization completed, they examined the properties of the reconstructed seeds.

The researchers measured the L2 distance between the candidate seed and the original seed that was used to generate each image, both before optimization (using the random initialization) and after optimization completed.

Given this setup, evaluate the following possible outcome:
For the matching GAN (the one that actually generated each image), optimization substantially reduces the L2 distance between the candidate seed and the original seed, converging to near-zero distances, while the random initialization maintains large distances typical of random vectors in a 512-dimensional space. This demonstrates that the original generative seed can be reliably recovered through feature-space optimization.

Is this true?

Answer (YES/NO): NO